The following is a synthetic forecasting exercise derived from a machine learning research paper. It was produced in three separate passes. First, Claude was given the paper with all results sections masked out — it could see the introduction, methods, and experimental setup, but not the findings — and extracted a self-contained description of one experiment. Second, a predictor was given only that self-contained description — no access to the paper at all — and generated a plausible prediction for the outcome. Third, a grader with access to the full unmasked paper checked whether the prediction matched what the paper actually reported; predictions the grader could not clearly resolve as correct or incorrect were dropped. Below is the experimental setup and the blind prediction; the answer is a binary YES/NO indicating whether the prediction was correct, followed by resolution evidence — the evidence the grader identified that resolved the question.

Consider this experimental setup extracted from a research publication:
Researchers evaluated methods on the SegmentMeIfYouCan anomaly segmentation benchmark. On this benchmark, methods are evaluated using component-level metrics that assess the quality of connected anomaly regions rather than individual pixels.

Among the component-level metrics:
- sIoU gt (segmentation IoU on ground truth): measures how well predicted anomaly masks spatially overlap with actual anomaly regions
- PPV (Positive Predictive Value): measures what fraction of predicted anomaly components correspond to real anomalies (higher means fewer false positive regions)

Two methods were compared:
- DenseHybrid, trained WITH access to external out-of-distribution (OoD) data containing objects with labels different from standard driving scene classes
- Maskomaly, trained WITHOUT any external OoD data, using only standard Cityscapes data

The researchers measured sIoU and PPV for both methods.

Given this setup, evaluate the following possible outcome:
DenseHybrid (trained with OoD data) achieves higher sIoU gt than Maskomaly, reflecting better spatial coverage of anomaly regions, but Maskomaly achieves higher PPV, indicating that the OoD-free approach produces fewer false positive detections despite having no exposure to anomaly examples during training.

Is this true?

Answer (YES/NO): NO